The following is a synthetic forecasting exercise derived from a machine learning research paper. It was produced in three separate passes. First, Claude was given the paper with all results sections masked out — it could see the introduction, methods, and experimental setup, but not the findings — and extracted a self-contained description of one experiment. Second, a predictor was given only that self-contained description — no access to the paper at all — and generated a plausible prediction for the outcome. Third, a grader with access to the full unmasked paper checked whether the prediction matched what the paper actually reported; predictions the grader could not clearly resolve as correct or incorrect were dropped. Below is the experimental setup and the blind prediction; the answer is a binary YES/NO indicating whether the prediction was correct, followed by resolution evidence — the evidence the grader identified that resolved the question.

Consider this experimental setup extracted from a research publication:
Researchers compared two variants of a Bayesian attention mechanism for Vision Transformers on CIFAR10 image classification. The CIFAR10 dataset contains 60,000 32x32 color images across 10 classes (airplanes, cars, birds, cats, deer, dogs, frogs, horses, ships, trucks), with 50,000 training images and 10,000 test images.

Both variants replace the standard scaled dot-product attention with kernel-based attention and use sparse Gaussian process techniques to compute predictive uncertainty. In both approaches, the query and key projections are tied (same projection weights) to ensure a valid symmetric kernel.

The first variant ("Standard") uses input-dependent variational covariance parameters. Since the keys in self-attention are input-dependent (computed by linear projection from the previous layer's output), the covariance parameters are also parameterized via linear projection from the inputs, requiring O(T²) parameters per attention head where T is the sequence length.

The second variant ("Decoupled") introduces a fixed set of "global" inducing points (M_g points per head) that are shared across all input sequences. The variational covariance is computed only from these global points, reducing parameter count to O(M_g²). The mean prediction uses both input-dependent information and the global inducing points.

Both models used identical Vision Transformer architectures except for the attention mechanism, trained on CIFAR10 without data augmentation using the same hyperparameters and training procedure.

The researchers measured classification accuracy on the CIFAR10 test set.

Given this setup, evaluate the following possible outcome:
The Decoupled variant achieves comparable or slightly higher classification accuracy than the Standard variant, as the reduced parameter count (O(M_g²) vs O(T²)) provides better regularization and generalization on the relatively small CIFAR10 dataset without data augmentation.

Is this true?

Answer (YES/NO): NO